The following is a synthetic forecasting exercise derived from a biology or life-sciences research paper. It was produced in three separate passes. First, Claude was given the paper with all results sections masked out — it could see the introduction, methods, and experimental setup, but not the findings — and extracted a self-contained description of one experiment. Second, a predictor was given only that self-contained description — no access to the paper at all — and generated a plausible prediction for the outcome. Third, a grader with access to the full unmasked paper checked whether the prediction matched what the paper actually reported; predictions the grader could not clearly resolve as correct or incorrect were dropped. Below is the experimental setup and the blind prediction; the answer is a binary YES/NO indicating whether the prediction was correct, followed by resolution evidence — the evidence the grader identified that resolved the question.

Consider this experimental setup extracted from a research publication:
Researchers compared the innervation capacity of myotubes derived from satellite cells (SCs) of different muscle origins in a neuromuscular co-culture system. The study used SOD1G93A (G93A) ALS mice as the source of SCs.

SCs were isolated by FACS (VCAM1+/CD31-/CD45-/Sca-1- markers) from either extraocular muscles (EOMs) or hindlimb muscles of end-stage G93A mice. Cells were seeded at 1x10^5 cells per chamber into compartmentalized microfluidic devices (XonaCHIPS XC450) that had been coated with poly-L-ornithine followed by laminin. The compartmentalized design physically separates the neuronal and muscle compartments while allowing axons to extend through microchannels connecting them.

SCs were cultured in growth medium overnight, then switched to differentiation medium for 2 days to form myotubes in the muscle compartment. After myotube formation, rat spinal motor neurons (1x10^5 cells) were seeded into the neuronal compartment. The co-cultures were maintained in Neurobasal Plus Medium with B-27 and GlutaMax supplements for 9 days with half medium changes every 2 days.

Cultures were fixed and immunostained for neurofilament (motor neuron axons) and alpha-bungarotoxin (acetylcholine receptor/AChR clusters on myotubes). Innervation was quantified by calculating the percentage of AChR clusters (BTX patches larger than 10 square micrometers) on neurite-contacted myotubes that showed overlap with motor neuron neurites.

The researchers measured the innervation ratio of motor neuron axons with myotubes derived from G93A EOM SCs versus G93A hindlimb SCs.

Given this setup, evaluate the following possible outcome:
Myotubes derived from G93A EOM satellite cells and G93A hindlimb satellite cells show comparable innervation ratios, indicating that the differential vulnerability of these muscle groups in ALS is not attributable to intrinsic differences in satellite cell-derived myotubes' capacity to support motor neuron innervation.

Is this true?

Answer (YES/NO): NO